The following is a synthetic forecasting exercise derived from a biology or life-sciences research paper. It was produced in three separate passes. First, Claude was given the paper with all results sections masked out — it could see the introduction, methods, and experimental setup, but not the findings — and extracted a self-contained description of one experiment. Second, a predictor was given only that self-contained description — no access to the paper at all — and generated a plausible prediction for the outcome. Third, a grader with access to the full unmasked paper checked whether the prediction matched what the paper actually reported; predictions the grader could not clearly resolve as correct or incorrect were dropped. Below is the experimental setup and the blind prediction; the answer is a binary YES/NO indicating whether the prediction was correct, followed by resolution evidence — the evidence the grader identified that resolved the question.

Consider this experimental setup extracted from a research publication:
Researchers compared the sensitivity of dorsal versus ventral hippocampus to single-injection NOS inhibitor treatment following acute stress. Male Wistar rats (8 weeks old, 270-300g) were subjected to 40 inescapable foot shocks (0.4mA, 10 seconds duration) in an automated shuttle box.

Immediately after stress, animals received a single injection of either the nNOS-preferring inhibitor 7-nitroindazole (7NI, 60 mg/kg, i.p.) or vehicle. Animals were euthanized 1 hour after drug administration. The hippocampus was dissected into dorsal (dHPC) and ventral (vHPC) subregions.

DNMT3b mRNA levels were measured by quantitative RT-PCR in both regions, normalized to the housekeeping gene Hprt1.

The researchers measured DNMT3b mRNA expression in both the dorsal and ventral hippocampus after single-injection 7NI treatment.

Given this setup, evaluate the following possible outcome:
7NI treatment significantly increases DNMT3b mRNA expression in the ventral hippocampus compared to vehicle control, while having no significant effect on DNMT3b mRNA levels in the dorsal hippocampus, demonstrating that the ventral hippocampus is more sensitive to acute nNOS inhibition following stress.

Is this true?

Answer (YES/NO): NO